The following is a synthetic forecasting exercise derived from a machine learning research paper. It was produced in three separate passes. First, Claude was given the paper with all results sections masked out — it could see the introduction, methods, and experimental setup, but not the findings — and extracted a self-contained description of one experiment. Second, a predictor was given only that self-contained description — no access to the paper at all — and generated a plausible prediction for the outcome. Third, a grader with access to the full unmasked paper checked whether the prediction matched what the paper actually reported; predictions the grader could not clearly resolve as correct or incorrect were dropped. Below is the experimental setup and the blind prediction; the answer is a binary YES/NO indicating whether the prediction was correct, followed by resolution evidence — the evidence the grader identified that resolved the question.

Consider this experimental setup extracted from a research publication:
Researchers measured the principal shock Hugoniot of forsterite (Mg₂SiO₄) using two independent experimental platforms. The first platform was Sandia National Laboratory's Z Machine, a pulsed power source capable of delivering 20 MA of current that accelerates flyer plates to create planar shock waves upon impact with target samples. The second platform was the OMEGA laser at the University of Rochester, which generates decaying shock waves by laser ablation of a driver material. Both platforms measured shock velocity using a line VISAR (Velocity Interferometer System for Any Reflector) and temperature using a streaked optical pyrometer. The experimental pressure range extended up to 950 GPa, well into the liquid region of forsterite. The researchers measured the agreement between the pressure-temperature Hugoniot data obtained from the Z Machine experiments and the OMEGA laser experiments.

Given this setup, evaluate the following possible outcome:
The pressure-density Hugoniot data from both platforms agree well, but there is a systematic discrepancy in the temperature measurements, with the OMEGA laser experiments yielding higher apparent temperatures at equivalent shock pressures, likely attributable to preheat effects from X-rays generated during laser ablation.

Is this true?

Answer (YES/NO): NO